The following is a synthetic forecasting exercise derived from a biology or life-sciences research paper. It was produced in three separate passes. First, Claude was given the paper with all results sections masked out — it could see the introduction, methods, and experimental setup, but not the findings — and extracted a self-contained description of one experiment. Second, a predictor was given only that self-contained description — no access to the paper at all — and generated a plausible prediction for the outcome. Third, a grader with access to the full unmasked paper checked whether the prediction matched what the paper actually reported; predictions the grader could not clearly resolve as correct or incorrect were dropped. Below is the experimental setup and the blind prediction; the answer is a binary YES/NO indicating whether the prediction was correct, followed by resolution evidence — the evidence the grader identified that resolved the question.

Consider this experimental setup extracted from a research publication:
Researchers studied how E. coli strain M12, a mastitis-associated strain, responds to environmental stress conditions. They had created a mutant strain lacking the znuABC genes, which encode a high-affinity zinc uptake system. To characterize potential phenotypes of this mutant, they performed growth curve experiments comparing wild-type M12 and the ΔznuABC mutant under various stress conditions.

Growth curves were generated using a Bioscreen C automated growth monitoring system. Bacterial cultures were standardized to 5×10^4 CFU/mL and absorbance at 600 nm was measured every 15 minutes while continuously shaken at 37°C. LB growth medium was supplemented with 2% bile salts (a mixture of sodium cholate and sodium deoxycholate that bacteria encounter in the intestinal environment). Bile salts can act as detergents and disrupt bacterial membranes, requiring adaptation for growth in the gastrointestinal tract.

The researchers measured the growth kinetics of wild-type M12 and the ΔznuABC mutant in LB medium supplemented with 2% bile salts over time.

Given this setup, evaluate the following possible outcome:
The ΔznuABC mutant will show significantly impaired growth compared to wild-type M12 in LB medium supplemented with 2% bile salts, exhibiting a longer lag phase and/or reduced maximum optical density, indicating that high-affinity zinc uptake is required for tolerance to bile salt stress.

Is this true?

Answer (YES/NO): YES